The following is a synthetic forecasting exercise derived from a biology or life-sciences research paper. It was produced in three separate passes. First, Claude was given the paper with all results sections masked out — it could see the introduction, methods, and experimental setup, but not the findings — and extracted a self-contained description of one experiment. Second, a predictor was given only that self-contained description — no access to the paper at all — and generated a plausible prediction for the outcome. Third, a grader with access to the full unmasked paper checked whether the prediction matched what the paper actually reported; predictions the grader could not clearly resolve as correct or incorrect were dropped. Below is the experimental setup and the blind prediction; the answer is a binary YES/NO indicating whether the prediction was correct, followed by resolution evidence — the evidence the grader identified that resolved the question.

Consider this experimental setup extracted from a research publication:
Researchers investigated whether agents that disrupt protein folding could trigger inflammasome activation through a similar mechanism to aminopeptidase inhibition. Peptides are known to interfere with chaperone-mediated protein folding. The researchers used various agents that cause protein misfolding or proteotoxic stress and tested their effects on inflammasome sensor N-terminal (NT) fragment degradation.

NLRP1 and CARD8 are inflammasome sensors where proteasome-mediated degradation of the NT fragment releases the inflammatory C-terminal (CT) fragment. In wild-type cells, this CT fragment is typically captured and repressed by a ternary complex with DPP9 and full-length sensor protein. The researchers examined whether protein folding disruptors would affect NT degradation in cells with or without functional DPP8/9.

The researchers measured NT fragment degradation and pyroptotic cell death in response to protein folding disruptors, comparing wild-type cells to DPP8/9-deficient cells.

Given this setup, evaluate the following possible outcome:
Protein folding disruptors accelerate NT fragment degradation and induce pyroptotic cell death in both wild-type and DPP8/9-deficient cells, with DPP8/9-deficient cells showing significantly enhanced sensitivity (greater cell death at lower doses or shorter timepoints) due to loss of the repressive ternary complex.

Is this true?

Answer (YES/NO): NO